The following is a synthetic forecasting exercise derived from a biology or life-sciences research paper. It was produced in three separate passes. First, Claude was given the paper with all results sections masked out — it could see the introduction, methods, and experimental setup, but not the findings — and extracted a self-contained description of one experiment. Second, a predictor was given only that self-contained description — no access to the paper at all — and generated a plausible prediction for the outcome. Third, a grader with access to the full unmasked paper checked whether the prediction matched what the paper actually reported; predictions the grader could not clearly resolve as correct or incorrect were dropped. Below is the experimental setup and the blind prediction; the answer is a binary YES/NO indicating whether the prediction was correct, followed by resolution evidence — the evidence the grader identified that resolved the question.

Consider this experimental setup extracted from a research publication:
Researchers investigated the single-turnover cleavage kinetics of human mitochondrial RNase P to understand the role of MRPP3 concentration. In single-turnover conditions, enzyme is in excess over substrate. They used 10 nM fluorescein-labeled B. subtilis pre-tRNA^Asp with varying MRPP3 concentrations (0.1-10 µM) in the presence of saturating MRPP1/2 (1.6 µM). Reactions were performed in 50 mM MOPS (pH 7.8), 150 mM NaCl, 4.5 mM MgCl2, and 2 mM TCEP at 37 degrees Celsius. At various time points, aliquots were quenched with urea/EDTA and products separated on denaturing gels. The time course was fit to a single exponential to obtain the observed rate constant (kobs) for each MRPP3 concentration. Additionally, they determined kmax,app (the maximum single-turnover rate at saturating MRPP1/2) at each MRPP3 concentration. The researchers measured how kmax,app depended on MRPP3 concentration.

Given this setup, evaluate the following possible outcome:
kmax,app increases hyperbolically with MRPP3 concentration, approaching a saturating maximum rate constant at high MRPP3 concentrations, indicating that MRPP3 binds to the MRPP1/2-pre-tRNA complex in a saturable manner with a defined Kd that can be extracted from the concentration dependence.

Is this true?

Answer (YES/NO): YES